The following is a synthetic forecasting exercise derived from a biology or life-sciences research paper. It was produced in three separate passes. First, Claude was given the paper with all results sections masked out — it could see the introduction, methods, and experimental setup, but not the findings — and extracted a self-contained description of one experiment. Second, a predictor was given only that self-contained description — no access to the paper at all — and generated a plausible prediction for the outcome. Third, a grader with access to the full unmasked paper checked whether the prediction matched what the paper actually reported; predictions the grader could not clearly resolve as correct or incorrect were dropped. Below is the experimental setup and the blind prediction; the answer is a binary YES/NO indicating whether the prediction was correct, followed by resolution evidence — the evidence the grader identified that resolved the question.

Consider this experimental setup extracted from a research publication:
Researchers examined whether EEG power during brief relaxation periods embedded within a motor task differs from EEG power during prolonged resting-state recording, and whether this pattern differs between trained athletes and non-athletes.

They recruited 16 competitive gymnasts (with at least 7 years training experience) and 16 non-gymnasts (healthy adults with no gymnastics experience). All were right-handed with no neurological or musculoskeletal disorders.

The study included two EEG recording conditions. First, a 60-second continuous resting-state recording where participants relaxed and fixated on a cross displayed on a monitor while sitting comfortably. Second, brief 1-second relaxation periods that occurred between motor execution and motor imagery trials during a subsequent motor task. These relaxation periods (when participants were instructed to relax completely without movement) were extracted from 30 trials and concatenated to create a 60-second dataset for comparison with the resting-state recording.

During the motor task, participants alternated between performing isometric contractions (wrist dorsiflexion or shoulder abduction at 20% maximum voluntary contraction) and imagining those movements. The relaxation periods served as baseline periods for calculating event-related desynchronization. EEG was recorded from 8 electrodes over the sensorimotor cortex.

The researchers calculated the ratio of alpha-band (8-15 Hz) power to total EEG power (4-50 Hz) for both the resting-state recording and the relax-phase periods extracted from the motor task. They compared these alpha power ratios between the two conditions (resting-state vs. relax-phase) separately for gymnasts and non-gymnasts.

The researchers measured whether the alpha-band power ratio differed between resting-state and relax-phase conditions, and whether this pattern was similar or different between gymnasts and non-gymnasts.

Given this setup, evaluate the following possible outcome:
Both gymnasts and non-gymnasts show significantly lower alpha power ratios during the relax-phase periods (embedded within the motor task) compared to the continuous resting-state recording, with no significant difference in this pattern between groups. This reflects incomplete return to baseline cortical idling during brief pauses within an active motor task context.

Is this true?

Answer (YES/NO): NO